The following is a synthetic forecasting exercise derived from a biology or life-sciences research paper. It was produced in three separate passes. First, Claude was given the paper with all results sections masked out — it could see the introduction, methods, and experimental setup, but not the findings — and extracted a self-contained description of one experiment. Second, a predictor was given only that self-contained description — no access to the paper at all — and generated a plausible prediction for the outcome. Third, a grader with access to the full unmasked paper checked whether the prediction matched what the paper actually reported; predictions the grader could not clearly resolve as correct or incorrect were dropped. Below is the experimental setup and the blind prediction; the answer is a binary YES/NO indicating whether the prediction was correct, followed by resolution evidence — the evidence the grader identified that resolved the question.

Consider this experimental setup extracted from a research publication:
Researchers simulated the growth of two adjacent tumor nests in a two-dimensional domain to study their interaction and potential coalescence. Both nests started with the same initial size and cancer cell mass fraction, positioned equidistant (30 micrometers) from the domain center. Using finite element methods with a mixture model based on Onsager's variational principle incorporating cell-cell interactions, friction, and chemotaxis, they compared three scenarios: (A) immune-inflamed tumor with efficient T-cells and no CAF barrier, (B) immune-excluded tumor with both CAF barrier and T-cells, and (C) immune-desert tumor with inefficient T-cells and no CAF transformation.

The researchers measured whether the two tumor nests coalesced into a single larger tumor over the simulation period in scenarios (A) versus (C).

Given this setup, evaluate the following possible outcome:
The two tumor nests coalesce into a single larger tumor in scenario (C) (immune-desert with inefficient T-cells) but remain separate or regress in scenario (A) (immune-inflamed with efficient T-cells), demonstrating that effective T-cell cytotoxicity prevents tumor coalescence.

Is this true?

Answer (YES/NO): YES